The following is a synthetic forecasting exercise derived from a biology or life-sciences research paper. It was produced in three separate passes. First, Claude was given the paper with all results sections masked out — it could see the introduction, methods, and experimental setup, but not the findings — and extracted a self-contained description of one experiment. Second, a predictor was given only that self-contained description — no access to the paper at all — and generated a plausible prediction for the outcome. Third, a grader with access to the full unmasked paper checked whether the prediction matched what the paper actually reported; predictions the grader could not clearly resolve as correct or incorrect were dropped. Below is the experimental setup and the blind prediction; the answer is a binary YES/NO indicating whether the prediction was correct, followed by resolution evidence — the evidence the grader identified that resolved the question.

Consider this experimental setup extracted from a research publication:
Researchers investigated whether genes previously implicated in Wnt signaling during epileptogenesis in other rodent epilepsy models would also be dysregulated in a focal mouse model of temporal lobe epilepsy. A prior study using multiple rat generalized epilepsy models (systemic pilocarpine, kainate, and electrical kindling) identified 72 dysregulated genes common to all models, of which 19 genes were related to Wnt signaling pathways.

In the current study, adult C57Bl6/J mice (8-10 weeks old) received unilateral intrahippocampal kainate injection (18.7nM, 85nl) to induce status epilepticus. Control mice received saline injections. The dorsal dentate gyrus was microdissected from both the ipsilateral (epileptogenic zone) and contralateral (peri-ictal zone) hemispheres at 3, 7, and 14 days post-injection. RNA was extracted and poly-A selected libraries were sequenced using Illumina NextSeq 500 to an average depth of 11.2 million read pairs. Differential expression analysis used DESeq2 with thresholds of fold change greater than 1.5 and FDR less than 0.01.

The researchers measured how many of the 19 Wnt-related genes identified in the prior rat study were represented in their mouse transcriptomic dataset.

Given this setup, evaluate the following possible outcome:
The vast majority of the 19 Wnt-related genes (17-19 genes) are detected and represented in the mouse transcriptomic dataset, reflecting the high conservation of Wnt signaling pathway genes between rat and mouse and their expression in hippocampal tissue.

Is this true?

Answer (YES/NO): YES